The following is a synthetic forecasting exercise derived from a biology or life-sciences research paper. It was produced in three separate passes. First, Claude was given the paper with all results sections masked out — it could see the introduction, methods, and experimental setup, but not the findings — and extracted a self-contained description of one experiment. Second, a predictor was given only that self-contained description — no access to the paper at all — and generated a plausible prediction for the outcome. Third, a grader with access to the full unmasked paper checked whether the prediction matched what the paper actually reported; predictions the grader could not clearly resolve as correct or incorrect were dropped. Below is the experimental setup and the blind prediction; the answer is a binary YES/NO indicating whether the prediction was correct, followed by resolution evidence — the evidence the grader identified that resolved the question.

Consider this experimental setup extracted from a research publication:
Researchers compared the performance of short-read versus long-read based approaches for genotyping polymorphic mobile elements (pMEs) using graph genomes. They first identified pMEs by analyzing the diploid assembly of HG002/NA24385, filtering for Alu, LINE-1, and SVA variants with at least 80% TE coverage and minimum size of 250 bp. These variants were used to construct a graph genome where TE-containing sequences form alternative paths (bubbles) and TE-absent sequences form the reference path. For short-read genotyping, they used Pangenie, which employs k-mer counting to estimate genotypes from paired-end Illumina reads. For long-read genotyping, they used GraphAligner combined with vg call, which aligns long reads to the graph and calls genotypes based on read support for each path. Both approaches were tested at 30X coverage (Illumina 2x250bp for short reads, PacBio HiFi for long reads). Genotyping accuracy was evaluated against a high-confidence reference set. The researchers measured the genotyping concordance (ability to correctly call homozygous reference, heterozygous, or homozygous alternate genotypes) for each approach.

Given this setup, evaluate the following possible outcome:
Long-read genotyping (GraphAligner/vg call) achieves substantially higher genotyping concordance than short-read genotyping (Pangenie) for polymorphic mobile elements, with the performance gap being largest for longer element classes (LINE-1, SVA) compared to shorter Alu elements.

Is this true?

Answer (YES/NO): NO